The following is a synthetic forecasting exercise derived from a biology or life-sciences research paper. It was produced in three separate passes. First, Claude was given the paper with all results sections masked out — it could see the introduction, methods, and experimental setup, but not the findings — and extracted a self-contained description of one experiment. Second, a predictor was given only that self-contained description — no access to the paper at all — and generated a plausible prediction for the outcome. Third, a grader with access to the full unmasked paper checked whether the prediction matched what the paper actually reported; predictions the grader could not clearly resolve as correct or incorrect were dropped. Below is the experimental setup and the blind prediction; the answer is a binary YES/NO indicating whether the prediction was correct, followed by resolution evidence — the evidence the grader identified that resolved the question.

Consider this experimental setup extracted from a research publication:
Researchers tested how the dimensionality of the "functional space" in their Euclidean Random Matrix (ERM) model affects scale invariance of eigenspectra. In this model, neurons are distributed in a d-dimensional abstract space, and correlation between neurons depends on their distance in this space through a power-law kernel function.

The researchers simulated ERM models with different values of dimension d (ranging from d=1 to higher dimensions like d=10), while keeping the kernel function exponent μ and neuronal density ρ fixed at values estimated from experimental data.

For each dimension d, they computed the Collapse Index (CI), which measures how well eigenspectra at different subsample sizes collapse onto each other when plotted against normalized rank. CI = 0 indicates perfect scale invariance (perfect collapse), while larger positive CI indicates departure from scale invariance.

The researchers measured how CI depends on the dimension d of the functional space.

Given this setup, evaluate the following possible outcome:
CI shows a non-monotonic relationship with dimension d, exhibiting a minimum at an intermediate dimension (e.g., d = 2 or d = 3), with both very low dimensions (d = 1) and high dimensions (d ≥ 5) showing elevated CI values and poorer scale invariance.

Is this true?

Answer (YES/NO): NO